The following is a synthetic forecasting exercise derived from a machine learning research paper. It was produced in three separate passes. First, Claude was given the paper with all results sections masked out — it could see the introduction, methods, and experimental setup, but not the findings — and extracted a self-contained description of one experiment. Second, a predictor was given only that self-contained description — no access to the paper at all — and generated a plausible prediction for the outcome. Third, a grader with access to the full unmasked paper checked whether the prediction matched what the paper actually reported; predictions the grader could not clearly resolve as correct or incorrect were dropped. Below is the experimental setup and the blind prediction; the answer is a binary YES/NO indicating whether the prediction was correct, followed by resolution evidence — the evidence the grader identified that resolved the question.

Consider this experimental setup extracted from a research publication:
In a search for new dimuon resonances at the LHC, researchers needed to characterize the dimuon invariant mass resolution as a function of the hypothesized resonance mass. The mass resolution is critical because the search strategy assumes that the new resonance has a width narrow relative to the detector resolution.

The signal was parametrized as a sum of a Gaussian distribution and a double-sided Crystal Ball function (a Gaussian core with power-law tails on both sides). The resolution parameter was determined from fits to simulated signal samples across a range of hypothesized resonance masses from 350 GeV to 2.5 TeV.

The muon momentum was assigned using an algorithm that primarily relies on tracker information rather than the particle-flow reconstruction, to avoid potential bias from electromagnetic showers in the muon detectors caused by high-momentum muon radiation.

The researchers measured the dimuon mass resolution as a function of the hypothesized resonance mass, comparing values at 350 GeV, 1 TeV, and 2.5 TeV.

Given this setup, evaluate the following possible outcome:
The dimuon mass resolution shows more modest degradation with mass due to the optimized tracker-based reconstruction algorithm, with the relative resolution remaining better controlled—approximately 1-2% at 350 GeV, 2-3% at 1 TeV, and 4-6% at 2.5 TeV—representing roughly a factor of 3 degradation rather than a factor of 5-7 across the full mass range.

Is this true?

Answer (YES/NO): YES